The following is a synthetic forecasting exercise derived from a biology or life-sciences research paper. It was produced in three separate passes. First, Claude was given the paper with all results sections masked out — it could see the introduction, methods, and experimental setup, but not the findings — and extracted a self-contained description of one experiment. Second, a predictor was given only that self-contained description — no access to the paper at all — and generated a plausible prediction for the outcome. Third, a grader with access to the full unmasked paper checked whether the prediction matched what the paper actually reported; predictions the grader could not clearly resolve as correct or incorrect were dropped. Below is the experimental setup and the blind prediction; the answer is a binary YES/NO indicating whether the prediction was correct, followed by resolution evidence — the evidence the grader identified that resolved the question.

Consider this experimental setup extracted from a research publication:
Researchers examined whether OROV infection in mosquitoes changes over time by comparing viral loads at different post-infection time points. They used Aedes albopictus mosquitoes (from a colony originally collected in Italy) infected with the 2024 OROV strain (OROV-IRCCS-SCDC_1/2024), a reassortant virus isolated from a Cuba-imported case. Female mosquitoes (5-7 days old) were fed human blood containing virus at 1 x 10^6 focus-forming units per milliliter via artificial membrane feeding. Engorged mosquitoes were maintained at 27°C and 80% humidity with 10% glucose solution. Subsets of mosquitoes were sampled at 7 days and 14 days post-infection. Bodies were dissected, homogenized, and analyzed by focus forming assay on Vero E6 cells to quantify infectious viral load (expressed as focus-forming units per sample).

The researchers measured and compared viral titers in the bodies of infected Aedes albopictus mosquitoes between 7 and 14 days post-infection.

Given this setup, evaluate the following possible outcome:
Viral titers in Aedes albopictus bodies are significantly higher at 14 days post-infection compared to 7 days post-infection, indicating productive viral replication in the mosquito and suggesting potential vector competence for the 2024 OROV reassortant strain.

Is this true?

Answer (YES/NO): NO